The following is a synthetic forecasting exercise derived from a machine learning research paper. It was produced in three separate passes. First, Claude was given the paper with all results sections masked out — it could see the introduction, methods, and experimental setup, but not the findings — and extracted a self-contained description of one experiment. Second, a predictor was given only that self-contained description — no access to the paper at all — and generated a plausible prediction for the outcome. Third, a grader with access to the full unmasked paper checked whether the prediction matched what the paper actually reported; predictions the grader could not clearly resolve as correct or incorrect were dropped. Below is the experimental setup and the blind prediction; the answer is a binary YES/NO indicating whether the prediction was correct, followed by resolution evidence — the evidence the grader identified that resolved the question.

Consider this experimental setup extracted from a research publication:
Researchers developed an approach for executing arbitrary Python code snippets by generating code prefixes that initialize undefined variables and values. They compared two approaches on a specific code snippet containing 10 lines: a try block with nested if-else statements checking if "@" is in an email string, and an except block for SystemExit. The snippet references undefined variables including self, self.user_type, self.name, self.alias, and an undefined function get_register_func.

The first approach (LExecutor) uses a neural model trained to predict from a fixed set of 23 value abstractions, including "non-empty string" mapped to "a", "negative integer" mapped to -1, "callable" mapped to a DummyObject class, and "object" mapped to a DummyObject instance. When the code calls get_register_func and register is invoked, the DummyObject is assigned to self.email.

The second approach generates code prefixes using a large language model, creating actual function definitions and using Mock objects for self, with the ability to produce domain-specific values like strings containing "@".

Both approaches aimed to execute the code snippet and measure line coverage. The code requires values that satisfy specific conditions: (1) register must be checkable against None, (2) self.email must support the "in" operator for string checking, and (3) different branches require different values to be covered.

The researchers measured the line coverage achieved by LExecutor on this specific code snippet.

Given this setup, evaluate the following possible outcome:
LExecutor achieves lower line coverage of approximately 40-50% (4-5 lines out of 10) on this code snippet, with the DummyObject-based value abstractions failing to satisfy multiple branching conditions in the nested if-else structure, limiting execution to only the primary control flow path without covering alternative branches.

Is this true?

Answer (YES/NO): NO